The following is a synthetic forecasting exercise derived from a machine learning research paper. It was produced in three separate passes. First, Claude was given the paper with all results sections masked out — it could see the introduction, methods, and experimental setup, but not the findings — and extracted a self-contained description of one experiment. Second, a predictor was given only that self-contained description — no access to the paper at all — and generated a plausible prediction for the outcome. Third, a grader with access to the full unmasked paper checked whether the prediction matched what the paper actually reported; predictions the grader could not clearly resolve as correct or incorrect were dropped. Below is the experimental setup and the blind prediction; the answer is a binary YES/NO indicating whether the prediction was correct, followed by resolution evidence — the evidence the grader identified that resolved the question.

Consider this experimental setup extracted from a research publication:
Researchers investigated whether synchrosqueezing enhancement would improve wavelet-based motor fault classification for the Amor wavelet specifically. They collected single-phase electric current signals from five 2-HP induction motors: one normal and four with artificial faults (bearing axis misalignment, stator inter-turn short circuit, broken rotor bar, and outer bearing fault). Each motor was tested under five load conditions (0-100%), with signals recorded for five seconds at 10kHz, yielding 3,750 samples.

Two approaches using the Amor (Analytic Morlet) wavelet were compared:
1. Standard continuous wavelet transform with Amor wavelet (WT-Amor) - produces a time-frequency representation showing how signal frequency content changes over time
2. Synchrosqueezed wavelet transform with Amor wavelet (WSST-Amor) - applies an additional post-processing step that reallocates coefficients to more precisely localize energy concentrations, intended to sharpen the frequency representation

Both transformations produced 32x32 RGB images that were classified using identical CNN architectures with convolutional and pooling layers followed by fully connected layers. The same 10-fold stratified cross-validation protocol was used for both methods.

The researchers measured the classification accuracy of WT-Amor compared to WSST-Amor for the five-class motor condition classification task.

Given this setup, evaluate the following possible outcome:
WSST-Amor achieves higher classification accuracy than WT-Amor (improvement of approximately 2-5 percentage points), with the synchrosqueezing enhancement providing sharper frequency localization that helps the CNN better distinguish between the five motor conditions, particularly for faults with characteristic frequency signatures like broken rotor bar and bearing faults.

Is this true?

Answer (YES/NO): NO